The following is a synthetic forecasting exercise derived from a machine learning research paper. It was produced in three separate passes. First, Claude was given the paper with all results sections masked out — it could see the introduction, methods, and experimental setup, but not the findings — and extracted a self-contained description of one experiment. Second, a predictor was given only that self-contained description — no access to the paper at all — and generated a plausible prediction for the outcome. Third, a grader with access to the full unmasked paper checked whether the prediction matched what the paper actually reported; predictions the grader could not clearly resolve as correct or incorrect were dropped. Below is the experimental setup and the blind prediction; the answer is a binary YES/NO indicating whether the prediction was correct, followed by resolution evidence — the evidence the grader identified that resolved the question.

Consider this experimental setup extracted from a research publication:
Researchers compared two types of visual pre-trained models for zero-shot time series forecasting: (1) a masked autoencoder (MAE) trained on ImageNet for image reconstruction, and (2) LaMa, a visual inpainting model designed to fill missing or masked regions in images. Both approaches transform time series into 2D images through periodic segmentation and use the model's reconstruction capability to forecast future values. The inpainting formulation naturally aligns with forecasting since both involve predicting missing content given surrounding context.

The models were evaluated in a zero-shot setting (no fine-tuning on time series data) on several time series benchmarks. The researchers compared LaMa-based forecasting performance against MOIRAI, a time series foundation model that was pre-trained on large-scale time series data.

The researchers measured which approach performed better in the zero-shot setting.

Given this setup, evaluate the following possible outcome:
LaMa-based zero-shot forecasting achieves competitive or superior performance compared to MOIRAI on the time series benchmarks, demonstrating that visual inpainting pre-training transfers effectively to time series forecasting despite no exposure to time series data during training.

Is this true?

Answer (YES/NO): YES